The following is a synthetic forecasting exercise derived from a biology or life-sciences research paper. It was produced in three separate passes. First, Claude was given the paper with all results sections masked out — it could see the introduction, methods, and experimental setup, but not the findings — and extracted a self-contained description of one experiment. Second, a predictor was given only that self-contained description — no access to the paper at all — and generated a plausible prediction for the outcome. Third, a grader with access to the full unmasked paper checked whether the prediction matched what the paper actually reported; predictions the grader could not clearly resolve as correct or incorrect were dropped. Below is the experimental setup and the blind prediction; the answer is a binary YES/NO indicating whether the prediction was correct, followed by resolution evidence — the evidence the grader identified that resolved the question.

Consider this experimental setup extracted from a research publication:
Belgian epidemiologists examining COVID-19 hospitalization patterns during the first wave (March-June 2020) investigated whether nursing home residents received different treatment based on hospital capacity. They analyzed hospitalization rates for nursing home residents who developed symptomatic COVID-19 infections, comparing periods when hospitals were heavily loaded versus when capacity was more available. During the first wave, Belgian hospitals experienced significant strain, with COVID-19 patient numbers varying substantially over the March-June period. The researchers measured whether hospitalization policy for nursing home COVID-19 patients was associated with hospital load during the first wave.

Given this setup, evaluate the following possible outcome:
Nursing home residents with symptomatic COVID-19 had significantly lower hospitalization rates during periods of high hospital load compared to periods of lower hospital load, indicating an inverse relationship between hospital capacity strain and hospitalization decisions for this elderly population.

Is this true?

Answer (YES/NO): YES